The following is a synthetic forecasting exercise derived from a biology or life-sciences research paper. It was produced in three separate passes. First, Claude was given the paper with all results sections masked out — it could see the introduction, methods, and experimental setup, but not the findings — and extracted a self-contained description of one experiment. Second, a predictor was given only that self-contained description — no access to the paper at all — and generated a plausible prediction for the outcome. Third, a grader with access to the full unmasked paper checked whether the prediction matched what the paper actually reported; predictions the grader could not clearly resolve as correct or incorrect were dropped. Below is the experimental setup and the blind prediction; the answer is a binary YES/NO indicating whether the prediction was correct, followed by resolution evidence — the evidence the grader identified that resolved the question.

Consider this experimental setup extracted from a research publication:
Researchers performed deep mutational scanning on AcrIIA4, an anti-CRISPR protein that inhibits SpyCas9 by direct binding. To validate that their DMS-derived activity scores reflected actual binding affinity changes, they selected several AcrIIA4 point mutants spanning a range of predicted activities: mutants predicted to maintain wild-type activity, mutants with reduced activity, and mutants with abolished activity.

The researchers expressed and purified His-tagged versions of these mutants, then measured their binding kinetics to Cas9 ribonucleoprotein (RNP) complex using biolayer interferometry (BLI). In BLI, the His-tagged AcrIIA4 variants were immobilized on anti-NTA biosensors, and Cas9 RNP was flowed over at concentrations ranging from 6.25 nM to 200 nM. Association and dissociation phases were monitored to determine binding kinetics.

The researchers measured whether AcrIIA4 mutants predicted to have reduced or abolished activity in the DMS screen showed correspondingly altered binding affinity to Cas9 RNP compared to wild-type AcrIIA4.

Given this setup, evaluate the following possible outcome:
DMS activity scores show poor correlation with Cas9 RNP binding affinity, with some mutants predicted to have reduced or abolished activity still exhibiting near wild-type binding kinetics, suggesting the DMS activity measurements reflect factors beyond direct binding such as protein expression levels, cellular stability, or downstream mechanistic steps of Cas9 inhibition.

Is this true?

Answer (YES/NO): NO